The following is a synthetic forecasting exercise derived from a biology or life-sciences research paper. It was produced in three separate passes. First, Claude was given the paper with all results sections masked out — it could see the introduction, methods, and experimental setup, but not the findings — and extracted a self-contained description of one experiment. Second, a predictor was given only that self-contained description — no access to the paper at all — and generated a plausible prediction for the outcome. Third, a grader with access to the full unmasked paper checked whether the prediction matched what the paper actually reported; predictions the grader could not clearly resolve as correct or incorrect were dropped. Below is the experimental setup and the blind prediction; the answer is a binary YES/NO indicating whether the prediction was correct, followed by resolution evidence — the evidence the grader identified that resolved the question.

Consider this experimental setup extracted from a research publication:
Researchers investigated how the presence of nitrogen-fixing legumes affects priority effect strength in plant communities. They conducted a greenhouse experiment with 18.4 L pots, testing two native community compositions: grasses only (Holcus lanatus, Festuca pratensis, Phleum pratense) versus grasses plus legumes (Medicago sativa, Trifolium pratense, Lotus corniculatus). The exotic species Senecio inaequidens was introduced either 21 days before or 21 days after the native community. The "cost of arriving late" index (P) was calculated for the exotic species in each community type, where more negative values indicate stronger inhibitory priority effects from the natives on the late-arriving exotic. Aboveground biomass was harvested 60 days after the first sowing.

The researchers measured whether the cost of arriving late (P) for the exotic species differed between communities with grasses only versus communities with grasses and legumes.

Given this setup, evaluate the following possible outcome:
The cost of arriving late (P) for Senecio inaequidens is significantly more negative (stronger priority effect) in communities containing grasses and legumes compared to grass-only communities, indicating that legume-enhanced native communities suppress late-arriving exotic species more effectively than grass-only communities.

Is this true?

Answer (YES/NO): NO